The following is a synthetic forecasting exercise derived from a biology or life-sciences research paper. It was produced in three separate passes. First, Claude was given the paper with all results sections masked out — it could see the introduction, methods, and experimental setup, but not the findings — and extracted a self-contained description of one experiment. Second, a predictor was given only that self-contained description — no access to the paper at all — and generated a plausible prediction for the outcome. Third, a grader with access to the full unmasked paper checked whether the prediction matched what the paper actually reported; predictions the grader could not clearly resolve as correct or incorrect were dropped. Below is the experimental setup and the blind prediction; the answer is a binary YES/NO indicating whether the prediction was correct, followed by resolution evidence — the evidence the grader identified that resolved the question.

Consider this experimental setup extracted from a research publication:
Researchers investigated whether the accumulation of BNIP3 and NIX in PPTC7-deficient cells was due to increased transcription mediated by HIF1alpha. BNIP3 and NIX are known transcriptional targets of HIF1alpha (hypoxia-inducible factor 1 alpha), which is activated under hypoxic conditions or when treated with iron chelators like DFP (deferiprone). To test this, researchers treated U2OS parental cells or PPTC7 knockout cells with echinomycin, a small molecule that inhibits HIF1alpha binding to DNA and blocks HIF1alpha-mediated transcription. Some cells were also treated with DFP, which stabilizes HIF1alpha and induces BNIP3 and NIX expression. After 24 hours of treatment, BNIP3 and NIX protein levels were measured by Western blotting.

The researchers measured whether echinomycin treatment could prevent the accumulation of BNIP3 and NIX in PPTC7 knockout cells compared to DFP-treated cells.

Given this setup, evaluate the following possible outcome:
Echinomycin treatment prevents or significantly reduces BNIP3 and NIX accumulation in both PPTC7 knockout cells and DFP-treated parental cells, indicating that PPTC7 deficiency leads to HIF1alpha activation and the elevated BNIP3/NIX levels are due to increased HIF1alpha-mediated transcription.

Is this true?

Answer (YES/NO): NO